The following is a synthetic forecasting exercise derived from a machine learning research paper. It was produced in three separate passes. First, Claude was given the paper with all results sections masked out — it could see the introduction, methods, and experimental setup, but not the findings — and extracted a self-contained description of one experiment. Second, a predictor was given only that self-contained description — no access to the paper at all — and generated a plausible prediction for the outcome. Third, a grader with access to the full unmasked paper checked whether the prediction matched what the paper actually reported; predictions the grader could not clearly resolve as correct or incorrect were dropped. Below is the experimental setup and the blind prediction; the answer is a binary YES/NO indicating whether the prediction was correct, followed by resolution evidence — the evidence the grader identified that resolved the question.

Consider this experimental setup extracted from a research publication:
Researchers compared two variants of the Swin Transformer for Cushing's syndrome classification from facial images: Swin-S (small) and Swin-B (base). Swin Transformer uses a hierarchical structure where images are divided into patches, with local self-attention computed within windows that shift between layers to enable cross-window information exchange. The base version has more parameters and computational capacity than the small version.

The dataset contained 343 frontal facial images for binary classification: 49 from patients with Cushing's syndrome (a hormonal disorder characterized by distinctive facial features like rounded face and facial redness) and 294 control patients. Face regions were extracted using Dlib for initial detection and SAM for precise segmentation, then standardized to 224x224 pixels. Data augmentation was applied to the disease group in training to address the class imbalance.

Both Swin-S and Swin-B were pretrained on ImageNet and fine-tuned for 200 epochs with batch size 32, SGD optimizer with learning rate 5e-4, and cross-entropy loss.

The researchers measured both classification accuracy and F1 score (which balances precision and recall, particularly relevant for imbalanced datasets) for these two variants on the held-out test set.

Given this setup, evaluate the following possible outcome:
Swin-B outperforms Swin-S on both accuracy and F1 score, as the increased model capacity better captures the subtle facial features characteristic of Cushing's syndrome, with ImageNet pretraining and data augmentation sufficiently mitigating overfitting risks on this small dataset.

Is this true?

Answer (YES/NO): YES